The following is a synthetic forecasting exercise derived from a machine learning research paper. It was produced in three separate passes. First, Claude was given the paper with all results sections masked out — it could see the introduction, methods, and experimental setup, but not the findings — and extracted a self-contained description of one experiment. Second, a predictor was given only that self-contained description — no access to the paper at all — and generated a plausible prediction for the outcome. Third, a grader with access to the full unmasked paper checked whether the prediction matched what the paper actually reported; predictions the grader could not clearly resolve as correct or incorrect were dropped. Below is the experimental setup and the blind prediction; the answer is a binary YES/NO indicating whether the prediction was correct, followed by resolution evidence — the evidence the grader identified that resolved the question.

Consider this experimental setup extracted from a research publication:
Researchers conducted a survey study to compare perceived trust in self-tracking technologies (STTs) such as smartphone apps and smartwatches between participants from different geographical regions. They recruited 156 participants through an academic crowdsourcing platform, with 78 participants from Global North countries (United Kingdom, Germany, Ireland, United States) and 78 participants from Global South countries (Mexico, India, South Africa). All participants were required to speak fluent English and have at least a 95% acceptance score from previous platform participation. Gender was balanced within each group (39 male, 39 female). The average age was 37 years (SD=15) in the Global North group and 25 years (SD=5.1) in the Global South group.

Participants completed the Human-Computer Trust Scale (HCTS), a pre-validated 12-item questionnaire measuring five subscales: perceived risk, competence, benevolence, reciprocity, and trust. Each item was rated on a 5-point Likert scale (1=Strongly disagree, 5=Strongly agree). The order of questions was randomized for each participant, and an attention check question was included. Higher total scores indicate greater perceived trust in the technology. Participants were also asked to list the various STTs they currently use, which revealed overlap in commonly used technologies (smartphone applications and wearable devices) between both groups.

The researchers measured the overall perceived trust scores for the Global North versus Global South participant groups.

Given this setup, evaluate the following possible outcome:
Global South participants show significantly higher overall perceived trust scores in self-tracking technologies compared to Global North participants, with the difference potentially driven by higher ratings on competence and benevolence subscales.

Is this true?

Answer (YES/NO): NO